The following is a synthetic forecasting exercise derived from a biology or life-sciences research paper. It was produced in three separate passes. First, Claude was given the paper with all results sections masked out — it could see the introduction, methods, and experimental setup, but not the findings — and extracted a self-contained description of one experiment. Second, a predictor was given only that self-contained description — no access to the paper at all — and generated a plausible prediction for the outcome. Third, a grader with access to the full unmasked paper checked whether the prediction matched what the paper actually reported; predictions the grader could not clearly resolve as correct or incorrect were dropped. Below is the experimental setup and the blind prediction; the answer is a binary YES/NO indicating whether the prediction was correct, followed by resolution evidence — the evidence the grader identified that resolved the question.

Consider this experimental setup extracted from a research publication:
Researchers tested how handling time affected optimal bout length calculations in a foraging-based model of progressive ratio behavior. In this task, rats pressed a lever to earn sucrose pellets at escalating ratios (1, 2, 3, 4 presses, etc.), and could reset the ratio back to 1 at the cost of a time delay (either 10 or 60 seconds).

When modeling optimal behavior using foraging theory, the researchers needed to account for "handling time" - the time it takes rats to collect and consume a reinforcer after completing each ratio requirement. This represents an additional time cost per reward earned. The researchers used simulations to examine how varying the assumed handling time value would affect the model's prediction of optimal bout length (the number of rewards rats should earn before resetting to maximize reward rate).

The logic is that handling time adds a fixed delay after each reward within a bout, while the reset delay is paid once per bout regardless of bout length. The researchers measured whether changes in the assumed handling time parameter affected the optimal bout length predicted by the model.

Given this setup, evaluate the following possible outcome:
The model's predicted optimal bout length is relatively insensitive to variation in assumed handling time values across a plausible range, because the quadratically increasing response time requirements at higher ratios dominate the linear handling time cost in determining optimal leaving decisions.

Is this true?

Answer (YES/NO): NO